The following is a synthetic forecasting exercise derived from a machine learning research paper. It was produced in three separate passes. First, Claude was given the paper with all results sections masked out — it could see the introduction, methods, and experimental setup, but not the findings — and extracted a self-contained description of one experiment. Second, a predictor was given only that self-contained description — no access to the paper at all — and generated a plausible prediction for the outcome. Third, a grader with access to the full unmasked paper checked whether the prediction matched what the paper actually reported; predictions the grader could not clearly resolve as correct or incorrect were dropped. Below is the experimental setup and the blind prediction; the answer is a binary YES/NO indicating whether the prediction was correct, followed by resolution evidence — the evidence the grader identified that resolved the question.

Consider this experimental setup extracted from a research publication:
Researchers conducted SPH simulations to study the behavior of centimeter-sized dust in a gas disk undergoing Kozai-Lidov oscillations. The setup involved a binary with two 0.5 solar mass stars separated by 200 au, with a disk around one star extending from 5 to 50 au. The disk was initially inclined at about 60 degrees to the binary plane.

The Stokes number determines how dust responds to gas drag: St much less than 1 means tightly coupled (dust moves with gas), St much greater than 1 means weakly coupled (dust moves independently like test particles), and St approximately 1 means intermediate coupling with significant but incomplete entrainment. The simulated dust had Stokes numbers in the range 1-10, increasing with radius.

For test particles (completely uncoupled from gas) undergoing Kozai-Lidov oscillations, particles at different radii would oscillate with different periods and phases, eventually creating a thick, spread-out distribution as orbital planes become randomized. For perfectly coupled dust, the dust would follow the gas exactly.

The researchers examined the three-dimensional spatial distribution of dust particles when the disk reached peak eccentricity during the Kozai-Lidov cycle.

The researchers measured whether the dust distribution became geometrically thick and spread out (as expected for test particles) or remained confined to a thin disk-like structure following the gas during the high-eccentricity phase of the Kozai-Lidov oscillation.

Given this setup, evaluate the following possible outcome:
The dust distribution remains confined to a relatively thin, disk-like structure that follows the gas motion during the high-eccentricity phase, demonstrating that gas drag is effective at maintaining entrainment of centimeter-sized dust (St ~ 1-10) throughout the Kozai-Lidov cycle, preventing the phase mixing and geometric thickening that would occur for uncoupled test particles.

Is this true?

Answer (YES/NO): YES